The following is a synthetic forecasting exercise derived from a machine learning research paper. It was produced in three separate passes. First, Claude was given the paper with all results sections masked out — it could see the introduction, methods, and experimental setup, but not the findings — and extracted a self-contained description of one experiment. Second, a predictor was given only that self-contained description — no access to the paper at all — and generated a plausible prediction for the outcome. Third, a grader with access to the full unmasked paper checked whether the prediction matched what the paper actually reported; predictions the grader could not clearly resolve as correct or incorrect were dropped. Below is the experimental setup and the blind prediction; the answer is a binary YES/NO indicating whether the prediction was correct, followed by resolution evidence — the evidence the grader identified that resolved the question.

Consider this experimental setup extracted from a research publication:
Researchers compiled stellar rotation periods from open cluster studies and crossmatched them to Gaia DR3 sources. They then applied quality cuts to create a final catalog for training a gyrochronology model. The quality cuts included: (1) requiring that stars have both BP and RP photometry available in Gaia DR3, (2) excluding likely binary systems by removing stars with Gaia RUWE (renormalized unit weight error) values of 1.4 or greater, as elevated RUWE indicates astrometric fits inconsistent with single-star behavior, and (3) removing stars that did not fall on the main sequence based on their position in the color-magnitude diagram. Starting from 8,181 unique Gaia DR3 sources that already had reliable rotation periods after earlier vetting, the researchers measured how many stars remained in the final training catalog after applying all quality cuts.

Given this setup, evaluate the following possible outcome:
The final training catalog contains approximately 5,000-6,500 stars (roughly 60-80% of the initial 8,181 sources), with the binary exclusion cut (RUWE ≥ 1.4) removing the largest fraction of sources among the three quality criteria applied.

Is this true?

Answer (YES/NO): NO